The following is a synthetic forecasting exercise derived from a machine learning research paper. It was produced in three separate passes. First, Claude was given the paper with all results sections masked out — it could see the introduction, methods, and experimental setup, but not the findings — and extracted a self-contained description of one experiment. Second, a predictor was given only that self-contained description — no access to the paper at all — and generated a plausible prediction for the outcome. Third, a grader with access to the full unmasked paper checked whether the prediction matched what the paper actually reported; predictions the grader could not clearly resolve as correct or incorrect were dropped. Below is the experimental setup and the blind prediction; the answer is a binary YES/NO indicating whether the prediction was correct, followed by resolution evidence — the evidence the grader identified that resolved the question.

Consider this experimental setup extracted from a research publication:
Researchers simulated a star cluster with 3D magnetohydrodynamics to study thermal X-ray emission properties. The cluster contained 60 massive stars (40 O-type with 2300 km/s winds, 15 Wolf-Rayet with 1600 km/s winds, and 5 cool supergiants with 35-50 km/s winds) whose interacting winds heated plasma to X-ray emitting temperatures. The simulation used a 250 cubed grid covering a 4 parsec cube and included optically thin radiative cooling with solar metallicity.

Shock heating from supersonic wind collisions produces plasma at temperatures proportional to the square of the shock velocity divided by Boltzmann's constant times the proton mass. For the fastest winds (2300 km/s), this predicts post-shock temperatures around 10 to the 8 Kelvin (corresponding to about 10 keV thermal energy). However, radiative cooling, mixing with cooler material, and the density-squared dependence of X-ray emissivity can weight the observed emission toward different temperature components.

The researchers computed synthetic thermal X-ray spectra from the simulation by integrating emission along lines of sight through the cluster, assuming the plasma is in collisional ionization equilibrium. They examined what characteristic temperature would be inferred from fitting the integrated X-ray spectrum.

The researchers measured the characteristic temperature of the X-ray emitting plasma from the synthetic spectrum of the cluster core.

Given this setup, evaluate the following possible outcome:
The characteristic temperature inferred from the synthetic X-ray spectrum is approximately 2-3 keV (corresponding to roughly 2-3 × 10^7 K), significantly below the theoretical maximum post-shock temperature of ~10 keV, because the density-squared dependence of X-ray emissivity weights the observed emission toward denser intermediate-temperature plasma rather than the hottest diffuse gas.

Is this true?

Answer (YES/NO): NO